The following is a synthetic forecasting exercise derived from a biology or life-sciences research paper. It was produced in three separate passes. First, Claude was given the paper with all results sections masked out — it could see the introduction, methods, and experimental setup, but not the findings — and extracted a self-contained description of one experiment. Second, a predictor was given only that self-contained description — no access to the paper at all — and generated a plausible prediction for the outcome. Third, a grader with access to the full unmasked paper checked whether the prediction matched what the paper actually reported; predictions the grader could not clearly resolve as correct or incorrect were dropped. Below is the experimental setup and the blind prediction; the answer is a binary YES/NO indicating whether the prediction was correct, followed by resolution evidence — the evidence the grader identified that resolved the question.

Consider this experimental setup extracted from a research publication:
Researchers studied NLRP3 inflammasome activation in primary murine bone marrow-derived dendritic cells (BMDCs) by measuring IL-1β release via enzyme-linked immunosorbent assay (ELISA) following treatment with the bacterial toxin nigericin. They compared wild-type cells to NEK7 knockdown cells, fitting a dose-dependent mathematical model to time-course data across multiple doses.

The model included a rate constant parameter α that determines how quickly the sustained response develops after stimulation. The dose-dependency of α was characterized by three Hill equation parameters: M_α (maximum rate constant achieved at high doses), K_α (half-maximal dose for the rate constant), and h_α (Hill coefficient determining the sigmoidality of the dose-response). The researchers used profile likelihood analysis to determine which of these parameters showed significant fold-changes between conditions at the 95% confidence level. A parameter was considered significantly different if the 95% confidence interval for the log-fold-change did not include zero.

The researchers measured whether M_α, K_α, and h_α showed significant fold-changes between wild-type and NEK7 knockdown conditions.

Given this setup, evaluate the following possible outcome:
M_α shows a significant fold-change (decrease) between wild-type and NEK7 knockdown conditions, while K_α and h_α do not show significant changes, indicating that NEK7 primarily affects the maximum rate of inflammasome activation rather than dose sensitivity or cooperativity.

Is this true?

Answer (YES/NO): NO